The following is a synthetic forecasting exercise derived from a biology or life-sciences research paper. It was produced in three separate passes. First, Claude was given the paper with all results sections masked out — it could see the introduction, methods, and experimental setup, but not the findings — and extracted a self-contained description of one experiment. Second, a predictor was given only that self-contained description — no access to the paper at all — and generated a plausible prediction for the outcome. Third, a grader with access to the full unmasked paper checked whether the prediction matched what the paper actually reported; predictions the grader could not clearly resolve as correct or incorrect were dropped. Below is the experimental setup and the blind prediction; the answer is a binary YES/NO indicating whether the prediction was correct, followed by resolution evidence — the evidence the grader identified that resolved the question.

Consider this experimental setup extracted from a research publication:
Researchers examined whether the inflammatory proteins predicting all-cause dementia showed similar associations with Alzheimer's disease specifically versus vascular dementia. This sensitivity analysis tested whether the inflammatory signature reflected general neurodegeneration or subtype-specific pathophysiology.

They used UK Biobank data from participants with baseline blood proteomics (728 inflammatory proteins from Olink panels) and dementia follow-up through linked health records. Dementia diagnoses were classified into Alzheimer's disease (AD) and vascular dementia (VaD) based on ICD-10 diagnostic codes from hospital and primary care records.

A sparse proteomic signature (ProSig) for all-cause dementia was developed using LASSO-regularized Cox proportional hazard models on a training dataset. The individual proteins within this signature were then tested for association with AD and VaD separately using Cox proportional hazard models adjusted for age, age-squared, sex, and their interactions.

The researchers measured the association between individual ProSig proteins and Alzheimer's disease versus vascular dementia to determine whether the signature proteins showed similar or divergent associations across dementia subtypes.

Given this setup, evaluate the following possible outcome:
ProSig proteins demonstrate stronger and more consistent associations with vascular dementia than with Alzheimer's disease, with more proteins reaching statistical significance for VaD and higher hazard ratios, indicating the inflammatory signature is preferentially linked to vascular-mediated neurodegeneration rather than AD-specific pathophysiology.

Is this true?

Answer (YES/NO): NO